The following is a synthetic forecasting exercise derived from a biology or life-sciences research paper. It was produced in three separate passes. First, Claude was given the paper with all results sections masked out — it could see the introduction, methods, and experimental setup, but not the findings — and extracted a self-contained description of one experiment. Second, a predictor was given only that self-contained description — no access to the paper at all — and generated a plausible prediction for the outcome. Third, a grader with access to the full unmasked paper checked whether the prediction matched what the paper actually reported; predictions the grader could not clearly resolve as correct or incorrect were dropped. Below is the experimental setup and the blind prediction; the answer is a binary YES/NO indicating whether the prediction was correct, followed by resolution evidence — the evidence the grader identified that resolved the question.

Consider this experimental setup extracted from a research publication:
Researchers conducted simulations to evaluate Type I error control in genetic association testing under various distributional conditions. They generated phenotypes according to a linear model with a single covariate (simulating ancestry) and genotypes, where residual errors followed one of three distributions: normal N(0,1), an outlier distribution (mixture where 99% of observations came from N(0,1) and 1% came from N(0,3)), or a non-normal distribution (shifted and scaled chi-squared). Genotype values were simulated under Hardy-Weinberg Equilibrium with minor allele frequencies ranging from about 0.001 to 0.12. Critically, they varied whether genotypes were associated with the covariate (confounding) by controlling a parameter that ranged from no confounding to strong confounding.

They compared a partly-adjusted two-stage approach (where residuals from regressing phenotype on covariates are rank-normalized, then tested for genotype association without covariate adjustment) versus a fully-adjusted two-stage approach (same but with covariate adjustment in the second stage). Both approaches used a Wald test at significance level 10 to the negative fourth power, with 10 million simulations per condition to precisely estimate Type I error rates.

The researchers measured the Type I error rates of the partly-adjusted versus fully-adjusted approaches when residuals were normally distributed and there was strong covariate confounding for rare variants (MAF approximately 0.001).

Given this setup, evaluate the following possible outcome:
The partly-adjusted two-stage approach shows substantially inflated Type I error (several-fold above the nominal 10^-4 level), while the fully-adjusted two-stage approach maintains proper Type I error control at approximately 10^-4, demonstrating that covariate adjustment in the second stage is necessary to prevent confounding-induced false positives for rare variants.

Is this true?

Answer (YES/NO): NO